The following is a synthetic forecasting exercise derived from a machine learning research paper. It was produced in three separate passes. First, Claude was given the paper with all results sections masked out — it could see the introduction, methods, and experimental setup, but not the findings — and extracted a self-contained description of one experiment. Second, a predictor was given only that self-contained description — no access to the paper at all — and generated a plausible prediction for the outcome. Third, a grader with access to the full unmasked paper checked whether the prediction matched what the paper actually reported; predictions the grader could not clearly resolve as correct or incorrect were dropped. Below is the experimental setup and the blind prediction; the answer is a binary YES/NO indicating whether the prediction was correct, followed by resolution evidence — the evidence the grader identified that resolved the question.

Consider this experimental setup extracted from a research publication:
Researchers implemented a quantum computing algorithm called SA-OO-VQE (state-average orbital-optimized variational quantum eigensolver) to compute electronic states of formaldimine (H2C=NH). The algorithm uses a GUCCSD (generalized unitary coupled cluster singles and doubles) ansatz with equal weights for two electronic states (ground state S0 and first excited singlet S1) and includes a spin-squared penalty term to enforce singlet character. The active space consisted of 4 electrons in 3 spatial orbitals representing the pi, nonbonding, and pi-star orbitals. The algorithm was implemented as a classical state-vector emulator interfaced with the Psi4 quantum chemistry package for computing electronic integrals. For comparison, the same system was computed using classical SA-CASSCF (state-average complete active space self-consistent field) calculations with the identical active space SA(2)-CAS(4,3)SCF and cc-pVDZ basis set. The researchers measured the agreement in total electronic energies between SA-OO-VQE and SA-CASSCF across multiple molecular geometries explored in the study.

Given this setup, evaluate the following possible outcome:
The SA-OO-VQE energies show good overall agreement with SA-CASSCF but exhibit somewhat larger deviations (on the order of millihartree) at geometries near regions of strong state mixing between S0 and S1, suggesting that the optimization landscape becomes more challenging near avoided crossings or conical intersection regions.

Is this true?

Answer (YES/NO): NO